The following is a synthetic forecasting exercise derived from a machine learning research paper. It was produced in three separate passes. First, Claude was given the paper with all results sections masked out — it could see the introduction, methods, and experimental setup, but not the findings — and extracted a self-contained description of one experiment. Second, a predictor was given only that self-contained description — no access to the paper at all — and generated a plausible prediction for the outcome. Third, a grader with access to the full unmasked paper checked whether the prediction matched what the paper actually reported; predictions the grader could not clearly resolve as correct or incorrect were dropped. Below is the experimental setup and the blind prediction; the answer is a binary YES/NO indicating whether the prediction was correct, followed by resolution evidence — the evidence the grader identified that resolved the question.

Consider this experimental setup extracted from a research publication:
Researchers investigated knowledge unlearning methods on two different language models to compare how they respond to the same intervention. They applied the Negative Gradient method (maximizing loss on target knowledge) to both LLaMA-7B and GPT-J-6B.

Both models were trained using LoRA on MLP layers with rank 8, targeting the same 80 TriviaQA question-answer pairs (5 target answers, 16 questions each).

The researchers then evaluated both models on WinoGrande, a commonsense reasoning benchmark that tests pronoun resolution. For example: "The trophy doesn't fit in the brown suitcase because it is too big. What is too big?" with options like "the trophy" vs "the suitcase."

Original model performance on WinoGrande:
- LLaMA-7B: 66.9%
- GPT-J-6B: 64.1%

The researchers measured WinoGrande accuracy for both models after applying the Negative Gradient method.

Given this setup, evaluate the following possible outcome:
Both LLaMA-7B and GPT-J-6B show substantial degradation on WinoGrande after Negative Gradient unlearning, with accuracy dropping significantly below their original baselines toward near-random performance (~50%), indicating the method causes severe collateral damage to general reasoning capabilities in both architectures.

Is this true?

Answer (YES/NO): NO